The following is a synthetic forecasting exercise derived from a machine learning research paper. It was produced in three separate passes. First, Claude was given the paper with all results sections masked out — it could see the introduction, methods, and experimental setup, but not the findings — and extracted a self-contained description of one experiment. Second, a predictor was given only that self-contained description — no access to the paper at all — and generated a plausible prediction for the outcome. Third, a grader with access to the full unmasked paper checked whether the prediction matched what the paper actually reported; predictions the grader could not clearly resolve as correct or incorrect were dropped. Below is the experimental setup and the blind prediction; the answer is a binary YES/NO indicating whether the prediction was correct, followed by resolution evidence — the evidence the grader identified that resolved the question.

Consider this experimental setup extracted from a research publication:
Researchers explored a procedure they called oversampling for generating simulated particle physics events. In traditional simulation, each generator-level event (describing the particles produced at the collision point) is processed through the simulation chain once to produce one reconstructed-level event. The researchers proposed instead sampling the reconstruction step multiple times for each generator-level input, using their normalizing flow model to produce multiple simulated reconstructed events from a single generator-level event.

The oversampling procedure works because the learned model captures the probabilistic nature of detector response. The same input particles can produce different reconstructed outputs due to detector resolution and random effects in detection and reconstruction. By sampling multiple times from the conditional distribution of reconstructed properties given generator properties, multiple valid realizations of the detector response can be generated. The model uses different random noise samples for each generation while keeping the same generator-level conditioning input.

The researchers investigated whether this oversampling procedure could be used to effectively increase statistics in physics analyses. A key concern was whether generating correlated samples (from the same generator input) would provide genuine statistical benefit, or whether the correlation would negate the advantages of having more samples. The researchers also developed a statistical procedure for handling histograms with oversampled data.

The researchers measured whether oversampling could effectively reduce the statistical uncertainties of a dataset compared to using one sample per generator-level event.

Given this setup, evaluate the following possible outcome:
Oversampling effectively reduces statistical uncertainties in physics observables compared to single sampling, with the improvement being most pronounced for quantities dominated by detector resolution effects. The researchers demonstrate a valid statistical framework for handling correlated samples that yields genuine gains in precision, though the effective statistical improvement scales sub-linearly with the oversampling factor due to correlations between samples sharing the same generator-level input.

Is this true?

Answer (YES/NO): YES